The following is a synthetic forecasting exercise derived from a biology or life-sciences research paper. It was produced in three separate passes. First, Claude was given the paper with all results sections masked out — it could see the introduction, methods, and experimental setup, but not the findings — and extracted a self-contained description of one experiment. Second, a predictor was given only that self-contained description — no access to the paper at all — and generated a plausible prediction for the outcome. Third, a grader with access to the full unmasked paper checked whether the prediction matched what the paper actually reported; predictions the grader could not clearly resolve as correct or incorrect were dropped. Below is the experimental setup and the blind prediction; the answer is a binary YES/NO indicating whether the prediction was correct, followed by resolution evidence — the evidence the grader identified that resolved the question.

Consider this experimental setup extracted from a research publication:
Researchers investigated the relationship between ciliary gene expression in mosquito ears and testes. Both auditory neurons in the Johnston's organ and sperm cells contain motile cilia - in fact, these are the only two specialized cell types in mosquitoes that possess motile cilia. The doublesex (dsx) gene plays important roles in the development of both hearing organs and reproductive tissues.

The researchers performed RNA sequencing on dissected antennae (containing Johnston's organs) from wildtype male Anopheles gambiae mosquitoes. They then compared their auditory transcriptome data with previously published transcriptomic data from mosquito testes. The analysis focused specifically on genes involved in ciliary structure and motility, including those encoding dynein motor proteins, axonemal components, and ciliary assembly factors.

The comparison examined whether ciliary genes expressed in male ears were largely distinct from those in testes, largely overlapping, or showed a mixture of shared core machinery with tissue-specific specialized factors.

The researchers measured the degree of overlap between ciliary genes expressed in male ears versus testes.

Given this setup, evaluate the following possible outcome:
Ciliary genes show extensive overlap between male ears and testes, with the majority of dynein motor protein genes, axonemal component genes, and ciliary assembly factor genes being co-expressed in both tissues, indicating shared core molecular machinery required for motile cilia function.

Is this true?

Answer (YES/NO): NO